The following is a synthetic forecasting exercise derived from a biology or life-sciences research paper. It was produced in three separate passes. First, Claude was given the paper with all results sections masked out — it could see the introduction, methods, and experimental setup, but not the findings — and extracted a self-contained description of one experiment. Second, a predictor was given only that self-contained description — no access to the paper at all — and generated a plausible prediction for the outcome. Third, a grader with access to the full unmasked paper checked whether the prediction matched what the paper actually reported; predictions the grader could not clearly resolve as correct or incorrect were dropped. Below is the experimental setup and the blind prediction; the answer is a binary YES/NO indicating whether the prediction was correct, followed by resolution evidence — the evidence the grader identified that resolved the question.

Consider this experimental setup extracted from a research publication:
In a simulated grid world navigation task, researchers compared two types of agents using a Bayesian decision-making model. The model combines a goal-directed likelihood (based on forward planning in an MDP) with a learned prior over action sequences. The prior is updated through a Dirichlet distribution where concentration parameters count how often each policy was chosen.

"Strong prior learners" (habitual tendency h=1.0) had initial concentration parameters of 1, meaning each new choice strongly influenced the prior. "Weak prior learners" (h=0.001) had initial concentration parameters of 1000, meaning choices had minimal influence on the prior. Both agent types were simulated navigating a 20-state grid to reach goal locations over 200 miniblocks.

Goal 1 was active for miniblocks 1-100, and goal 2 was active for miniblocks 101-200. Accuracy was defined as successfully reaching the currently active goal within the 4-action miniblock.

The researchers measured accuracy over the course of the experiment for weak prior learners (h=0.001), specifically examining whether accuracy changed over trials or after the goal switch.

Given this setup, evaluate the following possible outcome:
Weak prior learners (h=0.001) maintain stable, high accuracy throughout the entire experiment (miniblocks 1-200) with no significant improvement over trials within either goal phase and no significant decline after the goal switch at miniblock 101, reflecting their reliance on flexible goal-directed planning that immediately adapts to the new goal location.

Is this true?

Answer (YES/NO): NO